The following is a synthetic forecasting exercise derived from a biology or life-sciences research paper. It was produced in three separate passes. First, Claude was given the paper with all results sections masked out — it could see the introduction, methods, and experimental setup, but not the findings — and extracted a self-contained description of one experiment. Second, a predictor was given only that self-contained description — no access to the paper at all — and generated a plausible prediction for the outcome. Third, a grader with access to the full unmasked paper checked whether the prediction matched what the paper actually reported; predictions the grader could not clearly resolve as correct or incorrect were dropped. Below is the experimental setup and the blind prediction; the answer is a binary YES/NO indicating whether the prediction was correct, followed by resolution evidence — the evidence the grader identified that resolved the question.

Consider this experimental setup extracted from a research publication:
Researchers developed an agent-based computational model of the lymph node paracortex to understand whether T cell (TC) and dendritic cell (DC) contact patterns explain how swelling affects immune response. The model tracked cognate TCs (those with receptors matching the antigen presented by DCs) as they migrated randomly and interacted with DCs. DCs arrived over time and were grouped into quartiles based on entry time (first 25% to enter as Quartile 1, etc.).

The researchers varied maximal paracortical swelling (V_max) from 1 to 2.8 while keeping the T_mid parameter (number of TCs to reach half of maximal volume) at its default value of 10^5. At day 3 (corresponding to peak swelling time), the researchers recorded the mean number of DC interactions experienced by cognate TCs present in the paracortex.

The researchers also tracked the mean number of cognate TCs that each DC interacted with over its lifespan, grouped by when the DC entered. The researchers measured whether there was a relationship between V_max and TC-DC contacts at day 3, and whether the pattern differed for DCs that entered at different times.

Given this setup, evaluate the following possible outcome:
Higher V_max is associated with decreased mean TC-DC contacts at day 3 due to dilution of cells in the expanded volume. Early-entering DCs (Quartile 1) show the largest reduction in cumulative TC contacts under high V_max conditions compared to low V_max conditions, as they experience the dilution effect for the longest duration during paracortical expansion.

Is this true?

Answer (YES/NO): NO